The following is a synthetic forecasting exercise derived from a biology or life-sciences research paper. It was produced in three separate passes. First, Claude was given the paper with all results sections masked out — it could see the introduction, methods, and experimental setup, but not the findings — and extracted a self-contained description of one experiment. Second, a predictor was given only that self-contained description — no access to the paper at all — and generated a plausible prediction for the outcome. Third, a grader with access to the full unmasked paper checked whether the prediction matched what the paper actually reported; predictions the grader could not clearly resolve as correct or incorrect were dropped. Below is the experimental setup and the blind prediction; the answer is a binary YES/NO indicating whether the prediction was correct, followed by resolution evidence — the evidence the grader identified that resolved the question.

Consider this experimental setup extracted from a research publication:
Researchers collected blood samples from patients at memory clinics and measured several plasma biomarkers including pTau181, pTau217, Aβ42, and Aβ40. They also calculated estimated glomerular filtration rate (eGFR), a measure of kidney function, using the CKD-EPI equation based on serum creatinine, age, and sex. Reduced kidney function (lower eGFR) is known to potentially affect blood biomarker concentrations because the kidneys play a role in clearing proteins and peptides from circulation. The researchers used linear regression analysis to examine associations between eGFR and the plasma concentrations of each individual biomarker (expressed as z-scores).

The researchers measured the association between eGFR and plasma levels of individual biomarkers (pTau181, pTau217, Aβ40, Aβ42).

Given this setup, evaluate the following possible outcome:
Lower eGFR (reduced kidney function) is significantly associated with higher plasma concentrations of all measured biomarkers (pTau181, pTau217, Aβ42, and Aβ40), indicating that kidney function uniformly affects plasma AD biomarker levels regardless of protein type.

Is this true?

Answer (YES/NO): NO